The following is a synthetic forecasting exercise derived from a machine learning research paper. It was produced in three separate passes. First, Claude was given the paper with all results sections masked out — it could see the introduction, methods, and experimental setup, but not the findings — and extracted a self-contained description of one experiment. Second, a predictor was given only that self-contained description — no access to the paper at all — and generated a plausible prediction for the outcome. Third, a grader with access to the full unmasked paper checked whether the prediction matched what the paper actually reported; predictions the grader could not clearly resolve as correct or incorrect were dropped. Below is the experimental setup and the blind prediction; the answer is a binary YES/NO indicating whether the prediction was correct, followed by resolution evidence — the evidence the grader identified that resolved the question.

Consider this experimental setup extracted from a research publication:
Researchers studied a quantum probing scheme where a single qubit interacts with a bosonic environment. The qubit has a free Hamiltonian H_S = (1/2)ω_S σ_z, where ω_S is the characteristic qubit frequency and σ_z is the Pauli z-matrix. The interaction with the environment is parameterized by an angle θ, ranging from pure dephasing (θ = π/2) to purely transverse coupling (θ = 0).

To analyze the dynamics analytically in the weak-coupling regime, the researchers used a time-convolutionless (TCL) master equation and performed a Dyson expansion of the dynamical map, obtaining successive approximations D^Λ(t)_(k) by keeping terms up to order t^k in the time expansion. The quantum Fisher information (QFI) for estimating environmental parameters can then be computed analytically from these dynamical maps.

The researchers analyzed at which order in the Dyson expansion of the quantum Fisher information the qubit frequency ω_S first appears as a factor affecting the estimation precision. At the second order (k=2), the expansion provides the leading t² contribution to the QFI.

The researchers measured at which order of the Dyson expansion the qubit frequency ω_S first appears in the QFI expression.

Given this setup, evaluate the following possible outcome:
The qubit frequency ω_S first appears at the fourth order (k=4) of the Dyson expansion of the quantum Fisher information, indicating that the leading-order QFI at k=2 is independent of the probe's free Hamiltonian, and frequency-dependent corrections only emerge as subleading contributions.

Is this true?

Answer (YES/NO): YES